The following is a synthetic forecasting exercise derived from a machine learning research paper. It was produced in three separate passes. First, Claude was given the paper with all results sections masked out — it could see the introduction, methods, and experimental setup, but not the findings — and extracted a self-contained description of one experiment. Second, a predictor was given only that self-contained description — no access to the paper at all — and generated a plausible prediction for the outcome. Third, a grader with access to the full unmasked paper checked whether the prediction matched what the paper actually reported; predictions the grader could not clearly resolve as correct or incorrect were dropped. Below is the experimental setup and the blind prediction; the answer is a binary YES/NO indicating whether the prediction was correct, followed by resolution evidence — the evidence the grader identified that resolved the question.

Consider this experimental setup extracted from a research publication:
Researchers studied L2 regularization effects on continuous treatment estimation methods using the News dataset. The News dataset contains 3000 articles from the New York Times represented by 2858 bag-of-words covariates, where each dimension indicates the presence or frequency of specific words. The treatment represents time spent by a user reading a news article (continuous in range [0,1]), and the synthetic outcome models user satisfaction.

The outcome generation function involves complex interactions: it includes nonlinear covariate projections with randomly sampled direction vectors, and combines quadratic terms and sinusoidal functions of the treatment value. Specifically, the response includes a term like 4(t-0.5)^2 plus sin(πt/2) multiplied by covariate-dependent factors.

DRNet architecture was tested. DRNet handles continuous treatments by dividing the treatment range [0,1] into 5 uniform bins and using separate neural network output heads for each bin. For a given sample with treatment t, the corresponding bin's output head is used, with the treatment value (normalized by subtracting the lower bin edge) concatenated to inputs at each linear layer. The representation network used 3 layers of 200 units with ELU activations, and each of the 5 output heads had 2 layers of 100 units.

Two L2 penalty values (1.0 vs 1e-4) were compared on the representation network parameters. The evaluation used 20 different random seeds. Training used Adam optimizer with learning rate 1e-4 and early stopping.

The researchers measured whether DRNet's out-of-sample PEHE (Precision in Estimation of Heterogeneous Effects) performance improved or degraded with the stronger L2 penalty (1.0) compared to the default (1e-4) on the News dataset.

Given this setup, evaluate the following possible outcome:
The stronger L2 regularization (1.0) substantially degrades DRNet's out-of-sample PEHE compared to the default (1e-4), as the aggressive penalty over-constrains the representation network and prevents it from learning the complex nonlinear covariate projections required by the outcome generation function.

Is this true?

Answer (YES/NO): NO